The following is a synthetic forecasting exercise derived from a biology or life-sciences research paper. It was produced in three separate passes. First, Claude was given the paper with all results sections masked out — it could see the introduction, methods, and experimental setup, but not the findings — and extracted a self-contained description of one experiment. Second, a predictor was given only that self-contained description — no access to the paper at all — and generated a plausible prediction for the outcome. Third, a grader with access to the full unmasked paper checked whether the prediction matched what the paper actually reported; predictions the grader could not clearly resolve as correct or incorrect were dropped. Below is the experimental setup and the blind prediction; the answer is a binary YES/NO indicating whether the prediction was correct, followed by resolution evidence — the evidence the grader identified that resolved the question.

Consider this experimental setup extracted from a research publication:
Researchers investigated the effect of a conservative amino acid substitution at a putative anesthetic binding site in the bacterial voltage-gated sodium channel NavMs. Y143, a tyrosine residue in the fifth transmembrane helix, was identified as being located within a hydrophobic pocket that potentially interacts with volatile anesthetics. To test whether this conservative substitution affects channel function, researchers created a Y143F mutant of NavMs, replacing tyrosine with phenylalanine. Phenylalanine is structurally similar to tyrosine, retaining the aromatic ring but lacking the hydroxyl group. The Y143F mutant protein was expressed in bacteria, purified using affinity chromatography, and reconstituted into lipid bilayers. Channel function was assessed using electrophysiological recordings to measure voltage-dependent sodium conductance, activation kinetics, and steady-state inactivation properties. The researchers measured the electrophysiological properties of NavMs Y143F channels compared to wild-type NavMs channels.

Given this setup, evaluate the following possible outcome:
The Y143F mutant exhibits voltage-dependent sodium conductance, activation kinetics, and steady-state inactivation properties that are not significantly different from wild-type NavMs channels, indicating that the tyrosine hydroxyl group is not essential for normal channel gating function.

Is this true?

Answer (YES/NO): YES